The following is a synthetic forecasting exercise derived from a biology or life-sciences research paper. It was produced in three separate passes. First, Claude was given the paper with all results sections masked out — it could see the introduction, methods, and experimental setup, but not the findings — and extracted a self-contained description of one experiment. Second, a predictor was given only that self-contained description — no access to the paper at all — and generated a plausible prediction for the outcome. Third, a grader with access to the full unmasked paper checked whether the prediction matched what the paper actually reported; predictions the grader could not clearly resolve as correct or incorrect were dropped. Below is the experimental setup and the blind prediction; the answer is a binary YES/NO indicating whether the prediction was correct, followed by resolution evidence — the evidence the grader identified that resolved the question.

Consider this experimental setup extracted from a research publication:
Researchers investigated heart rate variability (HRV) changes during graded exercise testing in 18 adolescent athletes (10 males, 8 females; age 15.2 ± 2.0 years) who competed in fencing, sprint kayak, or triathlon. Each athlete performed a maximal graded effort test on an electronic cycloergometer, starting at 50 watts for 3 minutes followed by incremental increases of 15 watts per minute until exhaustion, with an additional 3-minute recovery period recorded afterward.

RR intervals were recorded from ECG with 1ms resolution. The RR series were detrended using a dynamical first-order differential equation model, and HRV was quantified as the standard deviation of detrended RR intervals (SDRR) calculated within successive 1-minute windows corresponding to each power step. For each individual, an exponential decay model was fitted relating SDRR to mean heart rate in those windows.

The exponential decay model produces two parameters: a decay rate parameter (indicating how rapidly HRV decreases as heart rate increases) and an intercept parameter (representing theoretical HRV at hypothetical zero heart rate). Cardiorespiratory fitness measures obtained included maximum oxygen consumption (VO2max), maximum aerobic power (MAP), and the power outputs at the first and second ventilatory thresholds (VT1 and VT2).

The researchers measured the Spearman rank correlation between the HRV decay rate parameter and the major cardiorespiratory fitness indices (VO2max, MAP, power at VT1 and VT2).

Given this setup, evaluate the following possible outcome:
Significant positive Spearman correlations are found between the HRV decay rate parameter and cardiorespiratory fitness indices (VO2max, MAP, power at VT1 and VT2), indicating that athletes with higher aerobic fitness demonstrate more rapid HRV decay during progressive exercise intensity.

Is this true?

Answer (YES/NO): YES